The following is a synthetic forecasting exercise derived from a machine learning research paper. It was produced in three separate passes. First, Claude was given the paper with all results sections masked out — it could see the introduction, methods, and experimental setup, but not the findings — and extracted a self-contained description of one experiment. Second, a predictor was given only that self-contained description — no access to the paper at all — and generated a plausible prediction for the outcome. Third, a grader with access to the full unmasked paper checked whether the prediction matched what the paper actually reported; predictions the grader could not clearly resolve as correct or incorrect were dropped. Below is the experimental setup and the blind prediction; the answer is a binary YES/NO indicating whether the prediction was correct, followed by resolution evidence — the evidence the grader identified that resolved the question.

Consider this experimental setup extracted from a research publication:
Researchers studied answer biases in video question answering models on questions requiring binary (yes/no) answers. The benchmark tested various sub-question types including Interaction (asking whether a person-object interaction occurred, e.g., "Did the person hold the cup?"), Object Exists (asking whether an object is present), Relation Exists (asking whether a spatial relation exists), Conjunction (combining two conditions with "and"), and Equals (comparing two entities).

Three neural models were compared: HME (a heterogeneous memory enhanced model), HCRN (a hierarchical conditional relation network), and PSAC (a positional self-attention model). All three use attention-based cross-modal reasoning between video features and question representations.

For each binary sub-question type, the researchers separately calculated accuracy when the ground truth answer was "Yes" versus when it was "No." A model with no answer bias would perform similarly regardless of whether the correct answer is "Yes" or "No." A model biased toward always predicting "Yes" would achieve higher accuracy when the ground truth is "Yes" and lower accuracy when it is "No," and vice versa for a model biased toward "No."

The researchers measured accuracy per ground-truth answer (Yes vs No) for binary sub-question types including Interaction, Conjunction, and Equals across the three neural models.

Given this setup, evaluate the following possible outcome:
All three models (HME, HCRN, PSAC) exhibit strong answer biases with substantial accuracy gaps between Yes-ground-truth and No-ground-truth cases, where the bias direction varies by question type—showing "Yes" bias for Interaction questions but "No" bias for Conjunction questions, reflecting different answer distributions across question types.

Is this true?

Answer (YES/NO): NO